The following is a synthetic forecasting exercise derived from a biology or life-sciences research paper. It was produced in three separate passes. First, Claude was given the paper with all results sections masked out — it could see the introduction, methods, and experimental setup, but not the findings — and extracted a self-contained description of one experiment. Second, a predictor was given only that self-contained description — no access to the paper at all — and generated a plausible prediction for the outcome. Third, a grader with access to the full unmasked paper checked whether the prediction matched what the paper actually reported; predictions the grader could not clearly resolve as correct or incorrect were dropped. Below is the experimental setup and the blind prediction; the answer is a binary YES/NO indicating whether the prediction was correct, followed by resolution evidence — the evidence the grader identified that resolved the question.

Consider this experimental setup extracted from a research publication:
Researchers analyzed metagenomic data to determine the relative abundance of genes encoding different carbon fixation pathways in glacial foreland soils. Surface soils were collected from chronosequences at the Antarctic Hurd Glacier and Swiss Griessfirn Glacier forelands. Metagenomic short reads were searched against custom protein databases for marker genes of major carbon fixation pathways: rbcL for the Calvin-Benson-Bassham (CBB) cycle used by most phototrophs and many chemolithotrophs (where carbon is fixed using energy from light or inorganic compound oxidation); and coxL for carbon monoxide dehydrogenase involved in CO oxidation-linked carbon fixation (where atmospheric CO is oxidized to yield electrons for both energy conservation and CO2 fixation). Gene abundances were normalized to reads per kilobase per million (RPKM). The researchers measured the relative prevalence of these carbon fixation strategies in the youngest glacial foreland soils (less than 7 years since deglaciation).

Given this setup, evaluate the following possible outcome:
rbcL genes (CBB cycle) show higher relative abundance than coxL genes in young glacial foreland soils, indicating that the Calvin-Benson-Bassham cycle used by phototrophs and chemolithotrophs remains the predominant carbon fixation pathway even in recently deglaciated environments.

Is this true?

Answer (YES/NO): YES